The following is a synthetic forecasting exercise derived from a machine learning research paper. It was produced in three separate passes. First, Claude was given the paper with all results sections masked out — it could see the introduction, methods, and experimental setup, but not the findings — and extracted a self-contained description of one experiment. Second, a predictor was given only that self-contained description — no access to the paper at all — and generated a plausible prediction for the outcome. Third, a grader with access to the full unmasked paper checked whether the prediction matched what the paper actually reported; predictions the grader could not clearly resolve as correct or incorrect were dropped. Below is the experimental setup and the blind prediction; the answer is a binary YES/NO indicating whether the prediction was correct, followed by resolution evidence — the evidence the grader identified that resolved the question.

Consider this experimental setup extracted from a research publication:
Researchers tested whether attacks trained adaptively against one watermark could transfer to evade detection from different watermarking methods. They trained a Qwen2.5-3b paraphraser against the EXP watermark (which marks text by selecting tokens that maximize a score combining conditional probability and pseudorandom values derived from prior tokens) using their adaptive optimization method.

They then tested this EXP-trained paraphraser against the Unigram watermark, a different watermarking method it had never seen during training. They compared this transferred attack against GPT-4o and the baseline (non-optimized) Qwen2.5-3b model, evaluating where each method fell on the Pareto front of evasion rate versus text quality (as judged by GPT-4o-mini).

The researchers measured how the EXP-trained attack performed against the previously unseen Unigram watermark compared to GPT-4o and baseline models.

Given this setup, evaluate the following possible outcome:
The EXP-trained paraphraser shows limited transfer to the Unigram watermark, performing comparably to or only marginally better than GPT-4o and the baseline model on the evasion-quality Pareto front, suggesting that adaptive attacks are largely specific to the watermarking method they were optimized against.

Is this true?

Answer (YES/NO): NO